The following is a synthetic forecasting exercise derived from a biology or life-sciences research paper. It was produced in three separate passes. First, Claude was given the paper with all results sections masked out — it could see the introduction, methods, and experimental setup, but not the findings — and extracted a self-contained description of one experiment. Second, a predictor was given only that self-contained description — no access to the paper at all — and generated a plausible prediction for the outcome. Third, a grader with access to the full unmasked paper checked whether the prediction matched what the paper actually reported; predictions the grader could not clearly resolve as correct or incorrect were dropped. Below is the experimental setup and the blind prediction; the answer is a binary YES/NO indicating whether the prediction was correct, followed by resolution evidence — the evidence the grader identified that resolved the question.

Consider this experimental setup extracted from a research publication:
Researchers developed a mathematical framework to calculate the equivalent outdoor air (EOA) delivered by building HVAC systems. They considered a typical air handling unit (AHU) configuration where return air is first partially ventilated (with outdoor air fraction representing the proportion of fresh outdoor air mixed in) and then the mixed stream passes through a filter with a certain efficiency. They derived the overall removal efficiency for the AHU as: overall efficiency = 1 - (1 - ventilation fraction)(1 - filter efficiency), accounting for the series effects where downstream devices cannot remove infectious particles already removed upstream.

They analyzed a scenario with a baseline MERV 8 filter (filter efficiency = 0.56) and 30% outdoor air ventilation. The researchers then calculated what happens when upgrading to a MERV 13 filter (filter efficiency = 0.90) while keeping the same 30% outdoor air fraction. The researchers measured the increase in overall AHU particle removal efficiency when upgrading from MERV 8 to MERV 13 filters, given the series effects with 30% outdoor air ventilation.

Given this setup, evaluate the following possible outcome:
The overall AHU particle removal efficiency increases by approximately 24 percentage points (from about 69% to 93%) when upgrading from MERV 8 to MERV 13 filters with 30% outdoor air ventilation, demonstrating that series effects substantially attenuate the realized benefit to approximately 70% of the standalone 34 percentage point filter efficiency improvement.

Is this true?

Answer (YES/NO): YES